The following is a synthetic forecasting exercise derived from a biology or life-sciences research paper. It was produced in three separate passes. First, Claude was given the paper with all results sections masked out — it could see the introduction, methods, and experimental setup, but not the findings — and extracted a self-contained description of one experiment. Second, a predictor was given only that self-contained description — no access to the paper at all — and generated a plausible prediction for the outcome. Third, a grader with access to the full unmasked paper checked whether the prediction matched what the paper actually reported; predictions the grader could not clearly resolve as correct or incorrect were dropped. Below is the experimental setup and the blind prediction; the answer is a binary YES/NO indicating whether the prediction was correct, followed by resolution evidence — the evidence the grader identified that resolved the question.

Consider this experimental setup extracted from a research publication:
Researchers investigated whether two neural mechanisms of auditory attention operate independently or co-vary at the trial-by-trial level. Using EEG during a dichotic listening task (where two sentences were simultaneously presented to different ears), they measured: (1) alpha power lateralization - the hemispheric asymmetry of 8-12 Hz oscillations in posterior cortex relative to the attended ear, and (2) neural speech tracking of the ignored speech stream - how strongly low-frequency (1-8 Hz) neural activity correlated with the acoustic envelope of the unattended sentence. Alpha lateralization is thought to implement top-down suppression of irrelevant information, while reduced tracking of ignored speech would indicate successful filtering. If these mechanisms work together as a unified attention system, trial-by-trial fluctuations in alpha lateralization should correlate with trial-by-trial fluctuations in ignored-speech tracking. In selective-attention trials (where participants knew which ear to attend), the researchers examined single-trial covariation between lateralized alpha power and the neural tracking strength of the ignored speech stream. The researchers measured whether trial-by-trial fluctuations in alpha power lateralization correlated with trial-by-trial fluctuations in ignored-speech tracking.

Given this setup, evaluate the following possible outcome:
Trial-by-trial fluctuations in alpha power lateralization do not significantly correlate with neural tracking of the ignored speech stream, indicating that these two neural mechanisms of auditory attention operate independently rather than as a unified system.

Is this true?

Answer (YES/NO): YES